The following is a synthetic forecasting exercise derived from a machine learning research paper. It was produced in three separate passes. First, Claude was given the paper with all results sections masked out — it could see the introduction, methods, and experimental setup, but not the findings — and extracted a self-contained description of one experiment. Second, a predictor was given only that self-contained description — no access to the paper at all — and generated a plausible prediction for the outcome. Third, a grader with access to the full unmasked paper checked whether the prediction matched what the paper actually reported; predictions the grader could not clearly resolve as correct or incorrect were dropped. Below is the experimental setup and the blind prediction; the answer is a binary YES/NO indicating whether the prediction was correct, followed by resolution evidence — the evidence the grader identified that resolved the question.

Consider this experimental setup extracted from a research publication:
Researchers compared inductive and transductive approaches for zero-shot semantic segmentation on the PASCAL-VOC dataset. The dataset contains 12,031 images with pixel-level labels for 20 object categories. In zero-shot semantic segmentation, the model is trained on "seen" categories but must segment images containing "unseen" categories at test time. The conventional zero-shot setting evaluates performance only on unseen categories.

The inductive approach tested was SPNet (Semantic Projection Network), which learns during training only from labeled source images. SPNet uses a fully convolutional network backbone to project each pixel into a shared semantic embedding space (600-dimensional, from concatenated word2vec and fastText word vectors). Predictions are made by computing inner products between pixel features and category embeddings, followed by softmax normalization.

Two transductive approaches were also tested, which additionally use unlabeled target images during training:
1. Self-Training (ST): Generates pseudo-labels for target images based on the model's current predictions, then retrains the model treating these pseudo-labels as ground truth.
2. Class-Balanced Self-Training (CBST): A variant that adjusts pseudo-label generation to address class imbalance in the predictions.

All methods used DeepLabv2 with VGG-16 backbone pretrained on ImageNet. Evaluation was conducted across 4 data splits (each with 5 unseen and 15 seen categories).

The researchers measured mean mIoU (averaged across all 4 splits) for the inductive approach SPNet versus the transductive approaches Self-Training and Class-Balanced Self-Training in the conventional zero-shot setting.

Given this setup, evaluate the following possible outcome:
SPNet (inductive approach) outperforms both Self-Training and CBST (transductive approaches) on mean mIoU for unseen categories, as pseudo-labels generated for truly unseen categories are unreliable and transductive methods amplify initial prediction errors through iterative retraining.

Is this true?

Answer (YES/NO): YES